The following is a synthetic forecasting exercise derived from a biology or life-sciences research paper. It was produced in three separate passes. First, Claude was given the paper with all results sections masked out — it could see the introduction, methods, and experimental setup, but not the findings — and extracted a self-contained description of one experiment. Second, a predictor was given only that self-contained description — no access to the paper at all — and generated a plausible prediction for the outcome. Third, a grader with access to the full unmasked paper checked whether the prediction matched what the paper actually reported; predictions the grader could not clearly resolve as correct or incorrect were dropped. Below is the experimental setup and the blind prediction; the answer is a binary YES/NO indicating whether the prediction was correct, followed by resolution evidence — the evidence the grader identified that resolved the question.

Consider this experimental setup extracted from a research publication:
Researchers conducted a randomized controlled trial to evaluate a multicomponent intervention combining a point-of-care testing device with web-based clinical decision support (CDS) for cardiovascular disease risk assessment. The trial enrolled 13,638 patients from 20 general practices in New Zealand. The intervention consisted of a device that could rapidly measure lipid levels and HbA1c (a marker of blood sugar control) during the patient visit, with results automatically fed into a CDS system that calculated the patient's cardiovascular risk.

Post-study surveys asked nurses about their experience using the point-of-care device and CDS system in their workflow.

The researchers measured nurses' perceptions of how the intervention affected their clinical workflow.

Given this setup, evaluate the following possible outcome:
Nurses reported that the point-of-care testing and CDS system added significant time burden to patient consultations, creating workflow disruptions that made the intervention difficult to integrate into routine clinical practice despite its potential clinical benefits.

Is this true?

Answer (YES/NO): YES